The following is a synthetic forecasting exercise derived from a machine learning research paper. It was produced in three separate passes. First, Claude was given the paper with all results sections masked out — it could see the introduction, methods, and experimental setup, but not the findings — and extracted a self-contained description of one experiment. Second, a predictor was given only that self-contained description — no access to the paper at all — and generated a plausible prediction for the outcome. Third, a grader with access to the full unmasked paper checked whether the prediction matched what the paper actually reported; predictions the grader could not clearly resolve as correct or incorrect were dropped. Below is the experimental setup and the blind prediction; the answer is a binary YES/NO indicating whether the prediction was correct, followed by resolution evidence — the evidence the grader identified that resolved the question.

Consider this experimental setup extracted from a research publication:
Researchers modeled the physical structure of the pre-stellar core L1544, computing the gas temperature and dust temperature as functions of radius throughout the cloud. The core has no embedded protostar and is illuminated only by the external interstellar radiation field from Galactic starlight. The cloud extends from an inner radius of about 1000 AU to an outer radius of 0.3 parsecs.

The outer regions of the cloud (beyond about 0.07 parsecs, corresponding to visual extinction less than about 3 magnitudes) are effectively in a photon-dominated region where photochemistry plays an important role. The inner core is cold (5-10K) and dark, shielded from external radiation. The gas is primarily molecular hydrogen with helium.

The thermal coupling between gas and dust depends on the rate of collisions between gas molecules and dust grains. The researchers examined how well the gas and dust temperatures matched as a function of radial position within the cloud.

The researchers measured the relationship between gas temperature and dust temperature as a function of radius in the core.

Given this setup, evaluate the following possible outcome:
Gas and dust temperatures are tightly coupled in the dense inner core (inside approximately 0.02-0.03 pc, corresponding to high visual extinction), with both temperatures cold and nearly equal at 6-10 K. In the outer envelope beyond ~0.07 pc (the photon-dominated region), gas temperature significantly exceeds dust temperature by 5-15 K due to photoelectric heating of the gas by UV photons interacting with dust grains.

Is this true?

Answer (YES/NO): NO